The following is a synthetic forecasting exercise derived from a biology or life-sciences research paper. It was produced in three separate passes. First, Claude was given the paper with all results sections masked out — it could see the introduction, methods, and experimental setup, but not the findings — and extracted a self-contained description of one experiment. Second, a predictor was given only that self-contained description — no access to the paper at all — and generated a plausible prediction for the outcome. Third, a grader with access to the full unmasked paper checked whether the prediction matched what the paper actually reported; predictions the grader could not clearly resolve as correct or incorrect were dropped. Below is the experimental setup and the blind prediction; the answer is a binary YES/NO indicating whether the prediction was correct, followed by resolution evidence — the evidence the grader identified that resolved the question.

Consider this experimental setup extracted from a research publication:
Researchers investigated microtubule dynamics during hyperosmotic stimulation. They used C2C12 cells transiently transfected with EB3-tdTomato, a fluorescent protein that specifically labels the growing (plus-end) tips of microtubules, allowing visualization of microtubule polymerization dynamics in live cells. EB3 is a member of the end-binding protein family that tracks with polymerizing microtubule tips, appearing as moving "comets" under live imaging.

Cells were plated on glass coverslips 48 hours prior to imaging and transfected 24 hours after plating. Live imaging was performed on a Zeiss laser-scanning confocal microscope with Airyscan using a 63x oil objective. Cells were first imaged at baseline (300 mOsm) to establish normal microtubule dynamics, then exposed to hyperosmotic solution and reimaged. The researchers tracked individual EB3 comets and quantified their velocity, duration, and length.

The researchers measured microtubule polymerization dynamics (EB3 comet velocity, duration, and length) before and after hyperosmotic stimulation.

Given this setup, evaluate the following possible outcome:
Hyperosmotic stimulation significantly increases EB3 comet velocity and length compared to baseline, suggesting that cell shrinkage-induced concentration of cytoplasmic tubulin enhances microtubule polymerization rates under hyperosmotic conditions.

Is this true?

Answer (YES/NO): NO